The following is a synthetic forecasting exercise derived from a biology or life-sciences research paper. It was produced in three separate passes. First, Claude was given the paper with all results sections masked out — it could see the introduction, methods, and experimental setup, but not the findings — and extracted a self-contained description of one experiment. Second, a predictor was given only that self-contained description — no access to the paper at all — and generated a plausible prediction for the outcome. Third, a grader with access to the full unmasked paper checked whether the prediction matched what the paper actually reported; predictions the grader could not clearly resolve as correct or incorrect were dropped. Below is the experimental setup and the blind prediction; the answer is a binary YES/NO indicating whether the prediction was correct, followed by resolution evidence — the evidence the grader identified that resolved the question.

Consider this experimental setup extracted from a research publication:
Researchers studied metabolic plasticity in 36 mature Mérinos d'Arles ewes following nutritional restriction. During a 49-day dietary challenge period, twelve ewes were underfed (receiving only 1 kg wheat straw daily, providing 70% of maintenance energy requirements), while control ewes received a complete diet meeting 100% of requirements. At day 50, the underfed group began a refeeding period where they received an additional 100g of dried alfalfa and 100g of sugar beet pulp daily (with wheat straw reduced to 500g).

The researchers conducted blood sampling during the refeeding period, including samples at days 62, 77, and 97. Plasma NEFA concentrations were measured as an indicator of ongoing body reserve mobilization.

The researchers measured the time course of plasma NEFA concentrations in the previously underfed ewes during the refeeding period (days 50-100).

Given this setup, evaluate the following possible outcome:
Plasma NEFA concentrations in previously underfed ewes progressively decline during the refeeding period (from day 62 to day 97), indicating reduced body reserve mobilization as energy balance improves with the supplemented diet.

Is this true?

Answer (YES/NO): NO